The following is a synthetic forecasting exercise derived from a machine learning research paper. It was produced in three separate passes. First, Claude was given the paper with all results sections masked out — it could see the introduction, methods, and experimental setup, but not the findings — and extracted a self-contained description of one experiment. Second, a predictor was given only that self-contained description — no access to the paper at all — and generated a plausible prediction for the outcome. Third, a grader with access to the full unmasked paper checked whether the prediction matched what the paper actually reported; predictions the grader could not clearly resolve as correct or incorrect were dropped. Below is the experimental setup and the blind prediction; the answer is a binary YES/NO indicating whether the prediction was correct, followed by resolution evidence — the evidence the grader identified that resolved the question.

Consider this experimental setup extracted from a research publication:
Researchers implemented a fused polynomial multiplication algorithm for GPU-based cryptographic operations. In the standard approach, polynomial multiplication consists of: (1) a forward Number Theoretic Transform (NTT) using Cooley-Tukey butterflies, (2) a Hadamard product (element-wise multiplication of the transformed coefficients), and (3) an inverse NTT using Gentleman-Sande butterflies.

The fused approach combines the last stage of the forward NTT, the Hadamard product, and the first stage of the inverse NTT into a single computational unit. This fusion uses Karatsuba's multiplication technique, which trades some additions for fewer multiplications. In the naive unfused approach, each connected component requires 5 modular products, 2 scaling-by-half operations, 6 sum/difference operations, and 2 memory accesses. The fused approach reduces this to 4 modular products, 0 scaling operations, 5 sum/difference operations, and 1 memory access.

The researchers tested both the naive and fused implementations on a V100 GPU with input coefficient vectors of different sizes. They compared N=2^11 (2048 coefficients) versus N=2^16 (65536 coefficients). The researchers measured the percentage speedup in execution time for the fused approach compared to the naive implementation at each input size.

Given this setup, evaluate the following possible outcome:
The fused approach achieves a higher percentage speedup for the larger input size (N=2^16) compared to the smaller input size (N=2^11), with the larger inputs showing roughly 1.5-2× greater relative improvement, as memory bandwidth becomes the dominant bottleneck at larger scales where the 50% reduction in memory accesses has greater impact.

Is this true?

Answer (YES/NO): NO